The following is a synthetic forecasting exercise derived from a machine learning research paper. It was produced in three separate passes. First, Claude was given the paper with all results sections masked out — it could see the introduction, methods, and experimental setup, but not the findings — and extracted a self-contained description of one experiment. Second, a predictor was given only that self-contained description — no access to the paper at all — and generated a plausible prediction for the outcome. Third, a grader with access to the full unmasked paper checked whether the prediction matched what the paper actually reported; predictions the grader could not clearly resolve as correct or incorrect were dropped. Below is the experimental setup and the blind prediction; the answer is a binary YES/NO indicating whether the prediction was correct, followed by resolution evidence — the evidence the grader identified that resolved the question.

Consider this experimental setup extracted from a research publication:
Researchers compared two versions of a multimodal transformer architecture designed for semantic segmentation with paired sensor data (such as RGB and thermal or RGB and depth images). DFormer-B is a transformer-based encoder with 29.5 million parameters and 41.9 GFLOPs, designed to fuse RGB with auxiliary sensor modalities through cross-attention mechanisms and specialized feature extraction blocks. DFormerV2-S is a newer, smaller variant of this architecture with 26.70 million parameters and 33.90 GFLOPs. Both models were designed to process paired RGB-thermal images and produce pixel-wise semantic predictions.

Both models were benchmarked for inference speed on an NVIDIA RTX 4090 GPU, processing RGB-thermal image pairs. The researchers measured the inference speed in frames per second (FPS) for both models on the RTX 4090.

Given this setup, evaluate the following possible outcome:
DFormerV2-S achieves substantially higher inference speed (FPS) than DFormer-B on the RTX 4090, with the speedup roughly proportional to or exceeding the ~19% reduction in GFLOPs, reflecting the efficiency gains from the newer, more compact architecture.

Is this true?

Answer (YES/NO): NO